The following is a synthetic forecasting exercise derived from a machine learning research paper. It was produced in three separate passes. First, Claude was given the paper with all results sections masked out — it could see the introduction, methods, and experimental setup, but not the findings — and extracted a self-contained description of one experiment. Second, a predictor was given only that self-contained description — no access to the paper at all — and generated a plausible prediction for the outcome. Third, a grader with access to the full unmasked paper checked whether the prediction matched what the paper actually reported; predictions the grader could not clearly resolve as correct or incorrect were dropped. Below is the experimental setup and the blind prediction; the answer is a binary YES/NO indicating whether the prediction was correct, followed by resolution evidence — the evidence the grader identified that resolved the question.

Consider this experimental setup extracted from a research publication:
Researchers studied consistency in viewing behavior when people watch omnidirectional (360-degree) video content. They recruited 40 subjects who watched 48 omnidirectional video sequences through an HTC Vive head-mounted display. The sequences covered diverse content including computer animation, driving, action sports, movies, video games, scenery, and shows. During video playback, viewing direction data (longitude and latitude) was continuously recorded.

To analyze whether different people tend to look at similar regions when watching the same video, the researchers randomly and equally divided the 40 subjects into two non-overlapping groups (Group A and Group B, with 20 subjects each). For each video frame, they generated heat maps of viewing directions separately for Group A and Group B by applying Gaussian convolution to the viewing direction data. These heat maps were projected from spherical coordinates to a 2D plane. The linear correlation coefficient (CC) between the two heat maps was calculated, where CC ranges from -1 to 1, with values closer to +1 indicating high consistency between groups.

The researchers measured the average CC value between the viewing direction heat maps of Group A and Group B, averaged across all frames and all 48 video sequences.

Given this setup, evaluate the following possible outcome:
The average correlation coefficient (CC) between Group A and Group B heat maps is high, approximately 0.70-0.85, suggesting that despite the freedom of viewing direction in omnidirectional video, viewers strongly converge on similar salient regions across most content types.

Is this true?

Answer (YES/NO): YES